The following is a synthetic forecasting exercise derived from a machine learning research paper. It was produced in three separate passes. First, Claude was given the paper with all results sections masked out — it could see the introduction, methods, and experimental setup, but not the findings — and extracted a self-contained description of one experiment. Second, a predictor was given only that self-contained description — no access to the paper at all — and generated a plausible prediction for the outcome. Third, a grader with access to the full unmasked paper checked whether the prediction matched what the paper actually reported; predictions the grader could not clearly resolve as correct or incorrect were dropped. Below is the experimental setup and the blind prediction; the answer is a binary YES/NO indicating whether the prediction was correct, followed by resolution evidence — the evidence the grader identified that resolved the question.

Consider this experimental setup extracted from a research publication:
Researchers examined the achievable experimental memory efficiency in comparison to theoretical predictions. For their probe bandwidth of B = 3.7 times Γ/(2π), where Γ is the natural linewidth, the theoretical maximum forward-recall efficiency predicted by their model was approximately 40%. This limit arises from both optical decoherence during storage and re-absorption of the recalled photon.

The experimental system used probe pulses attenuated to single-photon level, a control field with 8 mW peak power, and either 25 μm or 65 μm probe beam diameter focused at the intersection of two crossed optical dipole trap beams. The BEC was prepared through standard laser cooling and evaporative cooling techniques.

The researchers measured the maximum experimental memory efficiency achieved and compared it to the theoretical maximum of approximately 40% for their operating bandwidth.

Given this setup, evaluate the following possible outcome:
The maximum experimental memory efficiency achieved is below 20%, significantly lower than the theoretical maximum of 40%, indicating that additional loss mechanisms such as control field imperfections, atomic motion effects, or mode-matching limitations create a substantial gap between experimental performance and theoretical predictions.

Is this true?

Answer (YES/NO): NO